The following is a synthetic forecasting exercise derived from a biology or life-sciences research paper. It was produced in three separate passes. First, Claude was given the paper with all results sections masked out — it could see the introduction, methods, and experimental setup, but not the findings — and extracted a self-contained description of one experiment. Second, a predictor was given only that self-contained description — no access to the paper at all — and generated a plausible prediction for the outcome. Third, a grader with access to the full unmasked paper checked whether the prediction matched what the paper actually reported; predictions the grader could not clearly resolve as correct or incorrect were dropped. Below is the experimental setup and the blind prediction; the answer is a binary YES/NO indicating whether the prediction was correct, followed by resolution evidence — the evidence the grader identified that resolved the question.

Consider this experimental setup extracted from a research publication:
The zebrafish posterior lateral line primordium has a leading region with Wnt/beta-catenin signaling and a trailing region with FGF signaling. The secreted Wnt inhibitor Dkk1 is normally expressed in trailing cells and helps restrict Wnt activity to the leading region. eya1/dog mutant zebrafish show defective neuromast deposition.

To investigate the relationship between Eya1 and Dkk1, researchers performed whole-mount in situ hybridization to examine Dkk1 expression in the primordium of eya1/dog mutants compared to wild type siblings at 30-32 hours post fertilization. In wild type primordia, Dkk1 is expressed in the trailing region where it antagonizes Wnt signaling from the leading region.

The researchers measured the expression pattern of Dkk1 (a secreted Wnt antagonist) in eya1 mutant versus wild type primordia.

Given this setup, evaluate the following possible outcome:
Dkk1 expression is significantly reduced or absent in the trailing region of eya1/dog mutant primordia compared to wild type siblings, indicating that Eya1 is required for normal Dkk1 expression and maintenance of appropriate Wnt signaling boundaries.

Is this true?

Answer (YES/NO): YES